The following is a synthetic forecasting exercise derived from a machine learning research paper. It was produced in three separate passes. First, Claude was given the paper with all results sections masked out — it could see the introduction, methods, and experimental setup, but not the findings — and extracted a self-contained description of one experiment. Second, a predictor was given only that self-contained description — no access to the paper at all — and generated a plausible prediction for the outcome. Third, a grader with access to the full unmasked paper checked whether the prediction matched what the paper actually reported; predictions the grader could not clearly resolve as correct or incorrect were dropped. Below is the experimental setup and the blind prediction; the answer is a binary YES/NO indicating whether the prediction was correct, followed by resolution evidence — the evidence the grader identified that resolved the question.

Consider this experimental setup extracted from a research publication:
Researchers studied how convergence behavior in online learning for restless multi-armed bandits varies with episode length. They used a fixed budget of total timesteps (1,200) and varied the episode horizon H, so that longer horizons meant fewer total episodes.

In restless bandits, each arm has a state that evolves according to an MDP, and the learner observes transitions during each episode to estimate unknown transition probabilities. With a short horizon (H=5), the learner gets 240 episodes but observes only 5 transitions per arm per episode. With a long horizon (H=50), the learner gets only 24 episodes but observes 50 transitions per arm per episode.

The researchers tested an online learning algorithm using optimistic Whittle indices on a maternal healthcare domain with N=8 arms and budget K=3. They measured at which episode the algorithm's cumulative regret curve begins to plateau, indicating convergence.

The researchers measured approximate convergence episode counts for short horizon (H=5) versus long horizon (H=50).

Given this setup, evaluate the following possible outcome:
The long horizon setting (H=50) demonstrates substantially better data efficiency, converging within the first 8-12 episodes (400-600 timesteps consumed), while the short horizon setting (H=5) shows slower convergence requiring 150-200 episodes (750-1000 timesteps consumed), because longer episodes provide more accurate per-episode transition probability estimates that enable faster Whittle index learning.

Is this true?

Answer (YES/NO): NO